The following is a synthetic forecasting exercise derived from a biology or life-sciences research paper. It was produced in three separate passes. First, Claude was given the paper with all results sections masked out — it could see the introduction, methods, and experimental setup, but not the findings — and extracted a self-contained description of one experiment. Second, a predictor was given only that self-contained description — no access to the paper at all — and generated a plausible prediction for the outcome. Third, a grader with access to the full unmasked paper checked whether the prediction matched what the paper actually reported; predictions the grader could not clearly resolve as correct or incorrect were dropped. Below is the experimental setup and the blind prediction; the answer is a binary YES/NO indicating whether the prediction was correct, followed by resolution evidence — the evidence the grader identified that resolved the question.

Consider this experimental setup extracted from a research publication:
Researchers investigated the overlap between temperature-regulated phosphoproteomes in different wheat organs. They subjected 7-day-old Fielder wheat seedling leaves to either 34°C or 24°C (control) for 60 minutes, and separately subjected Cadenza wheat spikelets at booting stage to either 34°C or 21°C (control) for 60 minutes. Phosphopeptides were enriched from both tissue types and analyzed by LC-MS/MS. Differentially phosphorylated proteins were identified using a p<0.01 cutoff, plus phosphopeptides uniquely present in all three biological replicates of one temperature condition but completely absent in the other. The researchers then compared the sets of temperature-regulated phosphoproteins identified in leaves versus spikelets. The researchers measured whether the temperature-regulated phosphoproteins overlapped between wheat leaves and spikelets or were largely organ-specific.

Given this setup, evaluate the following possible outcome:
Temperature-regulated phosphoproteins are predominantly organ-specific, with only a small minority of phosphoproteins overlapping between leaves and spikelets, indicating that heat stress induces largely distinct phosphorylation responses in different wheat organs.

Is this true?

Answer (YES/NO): YES